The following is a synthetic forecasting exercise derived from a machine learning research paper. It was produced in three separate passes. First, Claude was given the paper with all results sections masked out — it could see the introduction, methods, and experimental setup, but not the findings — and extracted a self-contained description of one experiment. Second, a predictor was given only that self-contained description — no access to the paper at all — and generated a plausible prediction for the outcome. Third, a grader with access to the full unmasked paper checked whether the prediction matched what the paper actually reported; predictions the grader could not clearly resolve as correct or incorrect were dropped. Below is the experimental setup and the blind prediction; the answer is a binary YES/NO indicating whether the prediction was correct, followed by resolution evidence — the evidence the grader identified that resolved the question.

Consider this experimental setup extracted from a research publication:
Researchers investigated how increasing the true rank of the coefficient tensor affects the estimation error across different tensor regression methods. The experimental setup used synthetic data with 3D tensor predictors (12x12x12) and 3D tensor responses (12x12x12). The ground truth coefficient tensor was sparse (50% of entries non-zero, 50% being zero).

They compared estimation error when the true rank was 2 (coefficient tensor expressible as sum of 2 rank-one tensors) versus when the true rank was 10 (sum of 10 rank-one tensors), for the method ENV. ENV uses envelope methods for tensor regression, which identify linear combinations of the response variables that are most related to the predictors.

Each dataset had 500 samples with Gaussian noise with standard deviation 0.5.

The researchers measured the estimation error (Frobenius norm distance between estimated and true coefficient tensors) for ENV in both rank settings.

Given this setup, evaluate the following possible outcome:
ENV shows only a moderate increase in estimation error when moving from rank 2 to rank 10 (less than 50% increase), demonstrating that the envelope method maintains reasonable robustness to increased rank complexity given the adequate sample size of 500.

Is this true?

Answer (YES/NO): NO